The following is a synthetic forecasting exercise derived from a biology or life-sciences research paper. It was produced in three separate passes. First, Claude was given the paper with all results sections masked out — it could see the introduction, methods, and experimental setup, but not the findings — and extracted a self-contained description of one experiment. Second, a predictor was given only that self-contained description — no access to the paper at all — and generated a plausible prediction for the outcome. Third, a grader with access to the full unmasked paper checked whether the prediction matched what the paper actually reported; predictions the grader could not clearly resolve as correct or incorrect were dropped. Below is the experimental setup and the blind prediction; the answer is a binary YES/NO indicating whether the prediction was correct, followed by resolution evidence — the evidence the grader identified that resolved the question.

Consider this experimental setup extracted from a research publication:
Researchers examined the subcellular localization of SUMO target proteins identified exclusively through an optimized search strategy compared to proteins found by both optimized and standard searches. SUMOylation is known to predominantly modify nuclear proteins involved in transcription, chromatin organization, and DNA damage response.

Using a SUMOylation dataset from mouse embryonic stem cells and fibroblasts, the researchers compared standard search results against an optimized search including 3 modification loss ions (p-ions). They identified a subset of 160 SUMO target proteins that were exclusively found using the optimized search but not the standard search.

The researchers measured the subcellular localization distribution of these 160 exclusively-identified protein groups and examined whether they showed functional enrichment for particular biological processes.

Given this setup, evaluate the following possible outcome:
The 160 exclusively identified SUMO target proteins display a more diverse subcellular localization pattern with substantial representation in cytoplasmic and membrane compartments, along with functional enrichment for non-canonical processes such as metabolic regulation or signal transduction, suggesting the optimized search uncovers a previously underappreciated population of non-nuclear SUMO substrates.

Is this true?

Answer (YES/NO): NO